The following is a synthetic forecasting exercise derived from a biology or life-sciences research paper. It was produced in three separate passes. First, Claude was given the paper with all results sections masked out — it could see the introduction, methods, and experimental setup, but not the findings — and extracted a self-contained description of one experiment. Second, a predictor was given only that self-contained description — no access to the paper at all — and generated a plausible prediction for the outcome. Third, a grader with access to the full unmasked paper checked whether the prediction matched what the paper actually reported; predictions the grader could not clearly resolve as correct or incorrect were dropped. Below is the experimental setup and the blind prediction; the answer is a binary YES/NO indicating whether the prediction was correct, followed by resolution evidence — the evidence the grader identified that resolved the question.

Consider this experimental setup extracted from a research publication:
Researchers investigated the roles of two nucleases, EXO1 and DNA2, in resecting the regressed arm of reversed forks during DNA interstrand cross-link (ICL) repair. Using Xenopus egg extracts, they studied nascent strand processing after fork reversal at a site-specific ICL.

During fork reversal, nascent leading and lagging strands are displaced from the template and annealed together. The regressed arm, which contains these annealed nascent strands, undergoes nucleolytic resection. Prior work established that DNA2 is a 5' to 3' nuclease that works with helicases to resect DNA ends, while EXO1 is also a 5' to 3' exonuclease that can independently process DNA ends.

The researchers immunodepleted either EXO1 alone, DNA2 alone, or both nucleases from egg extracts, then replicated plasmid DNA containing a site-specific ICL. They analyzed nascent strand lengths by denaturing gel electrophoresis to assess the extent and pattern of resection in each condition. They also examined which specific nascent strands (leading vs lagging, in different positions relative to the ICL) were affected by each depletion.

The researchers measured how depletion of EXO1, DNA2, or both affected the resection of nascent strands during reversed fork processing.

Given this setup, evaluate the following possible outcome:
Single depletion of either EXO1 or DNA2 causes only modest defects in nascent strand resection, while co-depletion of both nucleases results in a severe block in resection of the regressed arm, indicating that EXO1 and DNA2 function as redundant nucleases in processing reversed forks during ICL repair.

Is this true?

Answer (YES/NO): NO